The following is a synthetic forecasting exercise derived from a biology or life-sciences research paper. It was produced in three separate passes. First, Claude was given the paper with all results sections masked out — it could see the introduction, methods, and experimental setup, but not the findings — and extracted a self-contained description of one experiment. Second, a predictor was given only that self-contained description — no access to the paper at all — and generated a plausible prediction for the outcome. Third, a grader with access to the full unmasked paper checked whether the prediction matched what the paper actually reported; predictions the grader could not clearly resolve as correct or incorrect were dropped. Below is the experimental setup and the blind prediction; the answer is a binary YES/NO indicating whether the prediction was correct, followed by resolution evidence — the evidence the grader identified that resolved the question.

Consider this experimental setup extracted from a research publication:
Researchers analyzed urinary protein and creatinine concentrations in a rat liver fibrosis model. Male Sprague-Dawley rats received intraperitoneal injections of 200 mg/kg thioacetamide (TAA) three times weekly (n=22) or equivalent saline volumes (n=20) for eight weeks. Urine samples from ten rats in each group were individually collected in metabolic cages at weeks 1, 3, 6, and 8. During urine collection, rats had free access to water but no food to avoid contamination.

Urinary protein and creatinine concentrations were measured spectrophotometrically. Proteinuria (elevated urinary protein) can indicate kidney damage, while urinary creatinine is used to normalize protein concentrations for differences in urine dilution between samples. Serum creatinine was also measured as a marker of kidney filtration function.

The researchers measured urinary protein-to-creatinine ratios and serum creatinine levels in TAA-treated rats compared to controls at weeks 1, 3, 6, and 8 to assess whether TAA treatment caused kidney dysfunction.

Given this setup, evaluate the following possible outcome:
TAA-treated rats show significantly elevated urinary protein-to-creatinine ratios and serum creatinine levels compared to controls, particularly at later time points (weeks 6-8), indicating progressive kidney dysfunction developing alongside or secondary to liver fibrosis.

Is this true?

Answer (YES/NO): NO